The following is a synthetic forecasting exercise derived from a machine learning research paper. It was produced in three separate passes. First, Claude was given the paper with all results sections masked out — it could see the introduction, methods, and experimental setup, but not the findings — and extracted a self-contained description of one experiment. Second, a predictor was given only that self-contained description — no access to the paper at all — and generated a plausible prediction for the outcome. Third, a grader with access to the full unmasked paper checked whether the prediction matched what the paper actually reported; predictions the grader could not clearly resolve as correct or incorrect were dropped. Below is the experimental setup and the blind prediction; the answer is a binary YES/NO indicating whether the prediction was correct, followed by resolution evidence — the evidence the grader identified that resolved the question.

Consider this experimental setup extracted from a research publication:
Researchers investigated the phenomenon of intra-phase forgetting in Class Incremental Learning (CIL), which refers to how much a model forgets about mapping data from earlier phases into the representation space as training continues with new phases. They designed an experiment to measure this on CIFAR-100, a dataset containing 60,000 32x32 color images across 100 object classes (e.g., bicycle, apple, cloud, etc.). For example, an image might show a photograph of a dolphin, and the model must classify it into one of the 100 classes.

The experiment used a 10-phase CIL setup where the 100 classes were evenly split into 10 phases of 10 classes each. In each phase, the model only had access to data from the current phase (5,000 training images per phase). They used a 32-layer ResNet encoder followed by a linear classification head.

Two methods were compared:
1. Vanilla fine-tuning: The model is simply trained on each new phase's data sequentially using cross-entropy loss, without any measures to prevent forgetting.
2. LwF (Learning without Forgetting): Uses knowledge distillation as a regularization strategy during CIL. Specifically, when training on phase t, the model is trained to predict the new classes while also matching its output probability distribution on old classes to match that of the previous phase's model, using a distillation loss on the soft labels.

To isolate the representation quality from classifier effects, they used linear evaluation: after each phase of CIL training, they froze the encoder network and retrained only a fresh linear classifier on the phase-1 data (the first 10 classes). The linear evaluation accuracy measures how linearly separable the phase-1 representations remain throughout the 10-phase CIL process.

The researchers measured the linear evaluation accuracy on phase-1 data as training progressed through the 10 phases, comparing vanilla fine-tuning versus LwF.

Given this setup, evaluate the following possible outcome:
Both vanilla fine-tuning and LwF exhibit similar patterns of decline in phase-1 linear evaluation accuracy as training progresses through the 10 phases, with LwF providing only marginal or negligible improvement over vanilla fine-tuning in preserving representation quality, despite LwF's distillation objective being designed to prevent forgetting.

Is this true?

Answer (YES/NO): NO